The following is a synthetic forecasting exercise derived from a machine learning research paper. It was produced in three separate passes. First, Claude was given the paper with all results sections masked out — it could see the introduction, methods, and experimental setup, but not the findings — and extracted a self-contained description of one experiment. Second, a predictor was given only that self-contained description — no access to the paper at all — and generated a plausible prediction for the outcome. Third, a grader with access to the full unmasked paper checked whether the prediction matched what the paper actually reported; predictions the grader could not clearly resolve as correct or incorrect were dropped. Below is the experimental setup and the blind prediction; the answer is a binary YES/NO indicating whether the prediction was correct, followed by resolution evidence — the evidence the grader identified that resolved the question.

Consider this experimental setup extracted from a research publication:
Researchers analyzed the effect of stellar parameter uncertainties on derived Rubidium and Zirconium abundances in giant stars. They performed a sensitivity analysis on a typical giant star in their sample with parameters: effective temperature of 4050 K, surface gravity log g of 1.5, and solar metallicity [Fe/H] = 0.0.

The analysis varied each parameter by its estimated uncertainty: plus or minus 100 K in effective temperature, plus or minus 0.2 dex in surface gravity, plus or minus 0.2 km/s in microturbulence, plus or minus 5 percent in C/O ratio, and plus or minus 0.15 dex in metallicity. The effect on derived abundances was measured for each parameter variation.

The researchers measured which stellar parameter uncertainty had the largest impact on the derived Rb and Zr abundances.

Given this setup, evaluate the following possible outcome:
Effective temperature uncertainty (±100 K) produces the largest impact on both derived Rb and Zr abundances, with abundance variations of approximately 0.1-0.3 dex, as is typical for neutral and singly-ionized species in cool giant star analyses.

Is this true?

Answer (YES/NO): NO